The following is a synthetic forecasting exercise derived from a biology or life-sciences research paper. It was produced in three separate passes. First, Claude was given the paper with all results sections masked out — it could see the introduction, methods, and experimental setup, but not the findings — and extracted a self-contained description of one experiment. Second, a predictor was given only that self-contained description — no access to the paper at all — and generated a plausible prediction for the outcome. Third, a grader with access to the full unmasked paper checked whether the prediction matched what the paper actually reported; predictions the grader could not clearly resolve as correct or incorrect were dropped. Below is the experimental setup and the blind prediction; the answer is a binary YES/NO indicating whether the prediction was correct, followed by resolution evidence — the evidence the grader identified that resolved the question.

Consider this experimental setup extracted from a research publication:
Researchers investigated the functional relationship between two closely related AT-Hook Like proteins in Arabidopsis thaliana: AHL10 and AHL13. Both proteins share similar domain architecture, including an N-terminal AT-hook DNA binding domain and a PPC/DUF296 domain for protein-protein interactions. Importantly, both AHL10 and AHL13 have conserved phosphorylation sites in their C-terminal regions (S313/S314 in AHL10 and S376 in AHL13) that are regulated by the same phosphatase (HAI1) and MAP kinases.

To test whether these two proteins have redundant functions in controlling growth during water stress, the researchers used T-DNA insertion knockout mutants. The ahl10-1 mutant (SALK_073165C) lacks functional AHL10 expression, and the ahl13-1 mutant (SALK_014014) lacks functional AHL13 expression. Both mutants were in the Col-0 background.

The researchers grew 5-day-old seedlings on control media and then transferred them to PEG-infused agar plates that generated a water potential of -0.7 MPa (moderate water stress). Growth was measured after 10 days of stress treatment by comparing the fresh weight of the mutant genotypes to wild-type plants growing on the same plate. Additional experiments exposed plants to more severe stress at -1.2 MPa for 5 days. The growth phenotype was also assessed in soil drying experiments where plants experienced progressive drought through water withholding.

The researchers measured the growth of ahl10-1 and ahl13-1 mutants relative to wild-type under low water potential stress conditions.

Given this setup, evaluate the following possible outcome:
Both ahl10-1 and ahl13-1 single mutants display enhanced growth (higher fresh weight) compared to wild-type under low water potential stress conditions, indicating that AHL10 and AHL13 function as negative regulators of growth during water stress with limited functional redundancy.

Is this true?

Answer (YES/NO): NO